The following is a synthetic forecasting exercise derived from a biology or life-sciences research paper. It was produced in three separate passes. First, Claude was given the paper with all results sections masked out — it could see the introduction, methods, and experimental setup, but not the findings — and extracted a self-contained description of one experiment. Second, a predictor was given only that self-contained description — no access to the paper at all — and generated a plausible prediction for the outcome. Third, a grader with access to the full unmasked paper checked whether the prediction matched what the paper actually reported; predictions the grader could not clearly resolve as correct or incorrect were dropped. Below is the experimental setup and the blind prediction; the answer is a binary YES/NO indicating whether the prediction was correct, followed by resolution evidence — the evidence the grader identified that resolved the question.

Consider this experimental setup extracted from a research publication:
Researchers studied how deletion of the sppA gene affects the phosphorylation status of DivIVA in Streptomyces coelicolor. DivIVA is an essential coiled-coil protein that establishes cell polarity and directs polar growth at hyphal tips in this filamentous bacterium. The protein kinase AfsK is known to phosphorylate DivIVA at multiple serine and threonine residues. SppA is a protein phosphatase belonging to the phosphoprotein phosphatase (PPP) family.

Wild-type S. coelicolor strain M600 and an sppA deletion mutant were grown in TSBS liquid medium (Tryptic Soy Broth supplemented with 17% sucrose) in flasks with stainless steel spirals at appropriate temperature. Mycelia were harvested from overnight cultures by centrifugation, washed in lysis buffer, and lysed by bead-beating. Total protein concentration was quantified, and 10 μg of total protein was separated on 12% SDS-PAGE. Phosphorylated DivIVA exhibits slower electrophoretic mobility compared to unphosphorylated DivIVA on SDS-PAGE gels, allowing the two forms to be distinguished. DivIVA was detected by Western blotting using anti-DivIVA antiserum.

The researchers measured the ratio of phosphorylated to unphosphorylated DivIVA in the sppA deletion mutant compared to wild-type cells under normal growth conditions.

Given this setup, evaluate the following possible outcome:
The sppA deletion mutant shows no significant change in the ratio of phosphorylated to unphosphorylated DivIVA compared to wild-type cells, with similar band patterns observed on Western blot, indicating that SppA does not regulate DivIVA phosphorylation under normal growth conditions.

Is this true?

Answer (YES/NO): NO